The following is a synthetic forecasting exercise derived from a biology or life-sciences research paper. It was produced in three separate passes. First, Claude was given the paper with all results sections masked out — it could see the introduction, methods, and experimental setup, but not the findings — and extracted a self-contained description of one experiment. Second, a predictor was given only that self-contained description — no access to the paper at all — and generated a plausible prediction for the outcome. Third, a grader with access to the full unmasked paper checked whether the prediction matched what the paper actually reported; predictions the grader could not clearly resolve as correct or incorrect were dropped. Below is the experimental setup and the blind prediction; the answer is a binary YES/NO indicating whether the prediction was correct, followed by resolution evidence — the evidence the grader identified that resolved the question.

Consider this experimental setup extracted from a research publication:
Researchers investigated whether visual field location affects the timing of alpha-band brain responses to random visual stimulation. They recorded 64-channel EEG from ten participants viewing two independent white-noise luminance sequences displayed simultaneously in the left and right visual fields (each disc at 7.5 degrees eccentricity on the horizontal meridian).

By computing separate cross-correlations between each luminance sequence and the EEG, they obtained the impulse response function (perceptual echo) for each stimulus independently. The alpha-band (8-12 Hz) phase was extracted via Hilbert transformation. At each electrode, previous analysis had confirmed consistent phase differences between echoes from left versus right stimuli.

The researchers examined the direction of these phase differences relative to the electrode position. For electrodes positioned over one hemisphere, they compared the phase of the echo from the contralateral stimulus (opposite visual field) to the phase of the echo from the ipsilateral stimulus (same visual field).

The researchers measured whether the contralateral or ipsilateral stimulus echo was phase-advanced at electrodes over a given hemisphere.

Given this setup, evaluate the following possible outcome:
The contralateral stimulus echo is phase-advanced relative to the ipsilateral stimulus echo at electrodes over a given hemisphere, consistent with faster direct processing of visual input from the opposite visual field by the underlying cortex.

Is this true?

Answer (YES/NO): YES